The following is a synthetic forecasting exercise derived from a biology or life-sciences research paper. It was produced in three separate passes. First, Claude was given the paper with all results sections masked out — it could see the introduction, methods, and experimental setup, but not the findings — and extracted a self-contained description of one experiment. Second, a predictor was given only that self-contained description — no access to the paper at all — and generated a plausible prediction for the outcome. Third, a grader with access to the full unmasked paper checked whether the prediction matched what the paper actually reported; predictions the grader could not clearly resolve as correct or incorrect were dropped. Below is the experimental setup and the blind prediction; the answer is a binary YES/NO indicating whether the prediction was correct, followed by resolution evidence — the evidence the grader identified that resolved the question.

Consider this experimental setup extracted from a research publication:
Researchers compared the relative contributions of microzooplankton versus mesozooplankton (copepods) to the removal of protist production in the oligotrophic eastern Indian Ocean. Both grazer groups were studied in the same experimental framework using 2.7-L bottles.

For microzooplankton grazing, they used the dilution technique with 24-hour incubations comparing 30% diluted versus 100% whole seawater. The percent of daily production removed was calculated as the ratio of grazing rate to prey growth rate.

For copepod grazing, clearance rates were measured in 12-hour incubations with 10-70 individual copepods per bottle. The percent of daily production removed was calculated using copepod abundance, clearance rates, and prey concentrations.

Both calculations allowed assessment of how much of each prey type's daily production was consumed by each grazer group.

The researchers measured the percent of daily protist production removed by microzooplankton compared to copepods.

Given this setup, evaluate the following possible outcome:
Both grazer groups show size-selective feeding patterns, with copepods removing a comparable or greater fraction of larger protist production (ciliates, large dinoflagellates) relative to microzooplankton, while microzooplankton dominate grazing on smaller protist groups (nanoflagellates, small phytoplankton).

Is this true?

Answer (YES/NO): NO